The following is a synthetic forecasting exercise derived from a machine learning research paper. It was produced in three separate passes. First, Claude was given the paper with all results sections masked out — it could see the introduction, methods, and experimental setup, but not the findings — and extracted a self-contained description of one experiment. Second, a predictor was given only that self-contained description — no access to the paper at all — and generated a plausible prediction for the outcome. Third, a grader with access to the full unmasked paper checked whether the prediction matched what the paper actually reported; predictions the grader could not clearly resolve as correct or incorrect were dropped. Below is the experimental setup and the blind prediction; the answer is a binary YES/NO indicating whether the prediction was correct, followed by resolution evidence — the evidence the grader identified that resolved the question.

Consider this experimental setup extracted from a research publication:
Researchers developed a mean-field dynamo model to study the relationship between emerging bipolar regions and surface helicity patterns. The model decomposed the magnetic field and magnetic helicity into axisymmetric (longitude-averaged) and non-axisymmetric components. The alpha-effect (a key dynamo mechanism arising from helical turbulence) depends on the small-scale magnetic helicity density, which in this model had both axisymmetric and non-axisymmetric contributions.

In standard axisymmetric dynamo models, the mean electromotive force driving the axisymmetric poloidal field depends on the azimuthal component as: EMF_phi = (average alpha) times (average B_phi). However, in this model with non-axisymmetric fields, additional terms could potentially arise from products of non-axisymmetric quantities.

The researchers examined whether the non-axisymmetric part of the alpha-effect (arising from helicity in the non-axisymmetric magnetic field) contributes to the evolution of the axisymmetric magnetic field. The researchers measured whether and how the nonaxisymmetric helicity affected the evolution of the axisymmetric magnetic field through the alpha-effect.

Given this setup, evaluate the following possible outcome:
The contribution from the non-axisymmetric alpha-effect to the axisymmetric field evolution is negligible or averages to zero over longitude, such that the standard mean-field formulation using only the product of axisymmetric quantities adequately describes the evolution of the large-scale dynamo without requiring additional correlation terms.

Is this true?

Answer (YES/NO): YES